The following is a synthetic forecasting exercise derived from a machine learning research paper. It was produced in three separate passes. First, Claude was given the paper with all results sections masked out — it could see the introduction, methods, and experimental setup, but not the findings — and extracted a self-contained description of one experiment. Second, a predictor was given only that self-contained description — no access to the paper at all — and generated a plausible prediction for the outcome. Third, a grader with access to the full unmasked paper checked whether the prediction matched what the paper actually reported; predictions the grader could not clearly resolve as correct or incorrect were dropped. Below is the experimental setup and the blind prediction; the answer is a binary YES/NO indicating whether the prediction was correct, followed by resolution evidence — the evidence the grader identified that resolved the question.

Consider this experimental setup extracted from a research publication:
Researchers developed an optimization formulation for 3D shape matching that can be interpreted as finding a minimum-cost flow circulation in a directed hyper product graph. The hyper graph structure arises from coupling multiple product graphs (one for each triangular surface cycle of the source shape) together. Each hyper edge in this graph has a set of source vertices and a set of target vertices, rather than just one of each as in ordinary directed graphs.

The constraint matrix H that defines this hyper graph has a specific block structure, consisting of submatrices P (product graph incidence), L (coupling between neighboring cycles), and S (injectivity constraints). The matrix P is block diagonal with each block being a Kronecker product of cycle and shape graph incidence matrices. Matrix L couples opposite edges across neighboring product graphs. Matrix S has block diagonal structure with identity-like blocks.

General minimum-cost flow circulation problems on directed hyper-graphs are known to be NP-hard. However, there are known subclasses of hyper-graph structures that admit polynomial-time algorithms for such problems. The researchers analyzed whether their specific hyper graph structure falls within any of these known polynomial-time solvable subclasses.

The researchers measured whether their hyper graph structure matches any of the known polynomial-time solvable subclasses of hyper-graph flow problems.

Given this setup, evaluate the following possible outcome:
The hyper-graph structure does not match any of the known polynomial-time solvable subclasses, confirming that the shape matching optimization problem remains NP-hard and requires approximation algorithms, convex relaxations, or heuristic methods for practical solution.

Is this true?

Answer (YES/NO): NO